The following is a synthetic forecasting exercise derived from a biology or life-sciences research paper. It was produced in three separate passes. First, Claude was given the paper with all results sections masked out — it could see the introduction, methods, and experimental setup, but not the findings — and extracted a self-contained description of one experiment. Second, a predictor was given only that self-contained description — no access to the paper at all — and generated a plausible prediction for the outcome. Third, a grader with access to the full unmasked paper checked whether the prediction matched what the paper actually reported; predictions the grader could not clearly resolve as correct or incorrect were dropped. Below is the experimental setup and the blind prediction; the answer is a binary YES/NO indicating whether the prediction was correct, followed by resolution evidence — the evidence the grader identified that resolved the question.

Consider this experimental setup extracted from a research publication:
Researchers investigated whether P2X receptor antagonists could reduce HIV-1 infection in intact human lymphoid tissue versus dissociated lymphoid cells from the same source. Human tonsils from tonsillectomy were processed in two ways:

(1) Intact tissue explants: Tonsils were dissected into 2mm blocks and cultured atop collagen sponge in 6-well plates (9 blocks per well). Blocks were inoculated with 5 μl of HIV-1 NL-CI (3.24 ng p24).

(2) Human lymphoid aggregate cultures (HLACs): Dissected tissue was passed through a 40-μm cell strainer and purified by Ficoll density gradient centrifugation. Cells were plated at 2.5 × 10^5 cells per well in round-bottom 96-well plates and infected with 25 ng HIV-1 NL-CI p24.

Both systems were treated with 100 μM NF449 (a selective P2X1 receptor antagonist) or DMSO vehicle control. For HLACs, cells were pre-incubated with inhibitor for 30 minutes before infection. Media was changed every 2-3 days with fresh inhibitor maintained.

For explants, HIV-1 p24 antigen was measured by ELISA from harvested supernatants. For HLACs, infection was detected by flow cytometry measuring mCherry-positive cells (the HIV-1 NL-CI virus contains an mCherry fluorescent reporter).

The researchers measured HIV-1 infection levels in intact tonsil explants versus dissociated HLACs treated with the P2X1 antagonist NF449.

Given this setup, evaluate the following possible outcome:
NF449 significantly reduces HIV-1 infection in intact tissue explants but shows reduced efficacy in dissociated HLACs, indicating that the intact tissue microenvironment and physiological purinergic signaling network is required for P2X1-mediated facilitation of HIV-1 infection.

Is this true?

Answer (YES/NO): NO